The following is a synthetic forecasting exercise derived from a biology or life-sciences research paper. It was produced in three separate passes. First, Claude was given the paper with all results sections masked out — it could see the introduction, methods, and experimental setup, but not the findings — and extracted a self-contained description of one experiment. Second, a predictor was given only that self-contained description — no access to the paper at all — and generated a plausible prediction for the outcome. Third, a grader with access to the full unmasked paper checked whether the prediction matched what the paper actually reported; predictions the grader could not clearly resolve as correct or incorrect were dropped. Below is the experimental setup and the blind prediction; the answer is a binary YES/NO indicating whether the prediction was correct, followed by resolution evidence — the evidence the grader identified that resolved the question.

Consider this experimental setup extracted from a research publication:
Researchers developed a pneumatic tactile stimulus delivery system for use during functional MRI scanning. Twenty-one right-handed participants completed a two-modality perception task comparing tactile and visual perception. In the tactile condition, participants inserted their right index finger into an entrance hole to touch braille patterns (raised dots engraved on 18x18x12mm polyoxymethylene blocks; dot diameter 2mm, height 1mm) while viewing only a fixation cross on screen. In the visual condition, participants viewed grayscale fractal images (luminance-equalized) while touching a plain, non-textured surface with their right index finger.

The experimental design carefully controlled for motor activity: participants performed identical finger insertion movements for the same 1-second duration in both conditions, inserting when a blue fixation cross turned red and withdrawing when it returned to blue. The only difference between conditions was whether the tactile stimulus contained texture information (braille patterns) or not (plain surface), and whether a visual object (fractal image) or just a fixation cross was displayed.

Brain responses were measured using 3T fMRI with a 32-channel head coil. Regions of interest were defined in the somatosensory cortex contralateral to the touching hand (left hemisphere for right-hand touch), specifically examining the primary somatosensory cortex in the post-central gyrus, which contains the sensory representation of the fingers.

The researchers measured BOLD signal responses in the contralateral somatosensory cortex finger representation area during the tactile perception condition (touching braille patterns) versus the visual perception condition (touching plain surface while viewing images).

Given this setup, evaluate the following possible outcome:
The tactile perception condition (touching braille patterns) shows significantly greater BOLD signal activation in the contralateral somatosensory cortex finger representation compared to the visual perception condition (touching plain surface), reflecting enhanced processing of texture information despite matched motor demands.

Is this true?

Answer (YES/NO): YES